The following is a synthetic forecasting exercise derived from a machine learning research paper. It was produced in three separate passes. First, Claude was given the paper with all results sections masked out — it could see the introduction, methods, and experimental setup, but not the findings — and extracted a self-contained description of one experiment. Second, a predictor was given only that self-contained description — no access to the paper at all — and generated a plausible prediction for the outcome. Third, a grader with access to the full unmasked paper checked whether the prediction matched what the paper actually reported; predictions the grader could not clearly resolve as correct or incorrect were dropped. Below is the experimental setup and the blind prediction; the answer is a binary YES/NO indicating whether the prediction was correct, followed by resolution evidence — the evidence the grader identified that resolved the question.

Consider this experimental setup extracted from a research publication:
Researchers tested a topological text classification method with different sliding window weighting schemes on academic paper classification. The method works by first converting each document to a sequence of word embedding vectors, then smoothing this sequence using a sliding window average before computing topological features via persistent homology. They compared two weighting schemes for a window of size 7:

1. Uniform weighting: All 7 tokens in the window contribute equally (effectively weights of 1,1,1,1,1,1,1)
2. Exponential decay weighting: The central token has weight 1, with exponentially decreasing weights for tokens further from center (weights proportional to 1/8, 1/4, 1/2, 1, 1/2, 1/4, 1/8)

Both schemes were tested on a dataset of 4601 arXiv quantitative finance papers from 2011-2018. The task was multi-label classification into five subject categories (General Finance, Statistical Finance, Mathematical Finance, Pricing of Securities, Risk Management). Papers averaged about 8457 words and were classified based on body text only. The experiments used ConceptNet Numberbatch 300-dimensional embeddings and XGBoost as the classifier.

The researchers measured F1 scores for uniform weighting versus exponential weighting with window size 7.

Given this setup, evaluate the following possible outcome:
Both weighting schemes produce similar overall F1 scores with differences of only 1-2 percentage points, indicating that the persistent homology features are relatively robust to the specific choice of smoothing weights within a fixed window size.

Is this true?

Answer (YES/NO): YES